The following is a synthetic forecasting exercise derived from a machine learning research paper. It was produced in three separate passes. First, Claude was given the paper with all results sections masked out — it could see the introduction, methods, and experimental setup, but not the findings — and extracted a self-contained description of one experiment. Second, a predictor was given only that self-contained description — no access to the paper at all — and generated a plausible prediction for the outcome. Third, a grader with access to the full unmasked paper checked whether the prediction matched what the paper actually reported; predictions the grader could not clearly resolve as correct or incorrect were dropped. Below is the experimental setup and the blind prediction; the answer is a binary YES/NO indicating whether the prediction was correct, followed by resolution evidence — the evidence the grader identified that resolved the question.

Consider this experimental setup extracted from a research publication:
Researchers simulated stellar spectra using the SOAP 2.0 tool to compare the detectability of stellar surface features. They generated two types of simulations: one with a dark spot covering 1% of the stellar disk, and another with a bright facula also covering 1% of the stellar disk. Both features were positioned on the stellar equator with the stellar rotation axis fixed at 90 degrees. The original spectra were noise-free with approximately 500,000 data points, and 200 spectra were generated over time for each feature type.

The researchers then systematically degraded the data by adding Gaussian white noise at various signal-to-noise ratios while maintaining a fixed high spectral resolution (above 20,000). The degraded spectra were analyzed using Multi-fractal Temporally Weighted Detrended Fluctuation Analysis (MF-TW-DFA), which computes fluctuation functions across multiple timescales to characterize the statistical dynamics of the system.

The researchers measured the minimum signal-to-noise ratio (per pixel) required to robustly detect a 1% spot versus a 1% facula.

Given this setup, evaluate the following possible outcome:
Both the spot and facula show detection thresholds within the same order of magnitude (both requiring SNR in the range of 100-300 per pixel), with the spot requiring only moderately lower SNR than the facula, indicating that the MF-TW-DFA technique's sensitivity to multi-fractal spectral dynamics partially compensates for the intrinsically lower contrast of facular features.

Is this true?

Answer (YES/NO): NO